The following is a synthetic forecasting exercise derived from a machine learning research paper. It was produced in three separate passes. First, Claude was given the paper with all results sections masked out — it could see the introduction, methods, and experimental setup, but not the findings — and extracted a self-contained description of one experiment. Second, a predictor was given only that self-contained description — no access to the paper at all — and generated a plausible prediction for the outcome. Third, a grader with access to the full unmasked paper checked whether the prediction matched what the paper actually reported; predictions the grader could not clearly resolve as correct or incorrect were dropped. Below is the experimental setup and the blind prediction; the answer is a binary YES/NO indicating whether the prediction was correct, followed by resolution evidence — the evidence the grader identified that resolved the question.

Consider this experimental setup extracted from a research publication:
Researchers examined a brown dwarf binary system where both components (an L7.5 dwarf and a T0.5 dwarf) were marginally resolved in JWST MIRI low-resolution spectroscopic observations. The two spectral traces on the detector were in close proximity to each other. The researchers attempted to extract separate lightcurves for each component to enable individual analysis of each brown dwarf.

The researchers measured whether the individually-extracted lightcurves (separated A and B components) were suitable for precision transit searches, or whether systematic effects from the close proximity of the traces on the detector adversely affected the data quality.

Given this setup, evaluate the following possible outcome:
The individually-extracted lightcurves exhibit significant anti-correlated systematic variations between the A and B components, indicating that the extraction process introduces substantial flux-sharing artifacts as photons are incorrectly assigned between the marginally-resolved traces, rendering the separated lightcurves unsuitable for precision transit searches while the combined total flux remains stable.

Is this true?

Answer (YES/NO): NO